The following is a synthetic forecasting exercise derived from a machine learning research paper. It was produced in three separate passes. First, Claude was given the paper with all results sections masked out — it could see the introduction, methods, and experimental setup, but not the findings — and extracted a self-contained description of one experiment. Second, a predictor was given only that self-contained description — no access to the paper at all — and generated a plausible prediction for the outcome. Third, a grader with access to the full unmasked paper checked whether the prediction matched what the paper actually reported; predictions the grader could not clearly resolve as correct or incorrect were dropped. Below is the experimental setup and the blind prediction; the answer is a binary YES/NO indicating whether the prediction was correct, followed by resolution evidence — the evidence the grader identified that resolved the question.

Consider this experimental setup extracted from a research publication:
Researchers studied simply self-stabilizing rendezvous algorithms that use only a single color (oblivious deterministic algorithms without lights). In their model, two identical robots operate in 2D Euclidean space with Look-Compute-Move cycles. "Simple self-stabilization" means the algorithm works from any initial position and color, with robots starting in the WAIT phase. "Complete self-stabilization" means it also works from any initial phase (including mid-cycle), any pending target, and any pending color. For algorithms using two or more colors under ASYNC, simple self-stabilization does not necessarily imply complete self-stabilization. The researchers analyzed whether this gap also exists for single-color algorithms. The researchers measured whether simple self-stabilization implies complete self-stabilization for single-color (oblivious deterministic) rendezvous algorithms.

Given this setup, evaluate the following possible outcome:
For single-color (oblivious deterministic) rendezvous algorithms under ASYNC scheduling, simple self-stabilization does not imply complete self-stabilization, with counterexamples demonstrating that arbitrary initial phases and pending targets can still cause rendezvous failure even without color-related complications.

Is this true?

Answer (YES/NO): NO